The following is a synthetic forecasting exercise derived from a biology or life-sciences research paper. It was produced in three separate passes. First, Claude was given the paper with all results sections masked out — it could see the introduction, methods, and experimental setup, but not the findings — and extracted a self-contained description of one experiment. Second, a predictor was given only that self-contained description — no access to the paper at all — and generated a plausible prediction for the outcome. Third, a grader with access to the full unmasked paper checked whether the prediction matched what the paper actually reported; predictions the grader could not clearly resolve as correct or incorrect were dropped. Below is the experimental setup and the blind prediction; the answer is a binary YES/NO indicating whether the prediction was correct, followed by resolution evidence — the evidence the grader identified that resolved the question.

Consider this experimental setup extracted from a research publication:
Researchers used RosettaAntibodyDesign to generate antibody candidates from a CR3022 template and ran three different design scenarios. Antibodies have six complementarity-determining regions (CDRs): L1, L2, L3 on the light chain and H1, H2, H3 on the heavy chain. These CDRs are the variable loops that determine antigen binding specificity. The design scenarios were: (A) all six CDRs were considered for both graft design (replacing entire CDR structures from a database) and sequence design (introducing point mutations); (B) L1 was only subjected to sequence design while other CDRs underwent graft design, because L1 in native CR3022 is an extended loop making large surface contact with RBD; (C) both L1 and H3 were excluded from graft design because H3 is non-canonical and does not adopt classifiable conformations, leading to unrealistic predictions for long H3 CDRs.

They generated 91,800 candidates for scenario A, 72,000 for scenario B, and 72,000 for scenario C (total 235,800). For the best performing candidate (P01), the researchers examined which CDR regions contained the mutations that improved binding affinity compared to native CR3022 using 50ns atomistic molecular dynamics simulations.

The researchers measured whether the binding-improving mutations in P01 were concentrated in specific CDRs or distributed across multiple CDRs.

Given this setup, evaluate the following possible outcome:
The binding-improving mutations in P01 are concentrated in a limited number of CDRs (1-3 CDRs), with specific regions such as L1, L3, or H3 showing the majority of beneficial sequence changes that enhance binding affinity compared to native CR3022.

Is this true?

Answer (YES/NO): NO